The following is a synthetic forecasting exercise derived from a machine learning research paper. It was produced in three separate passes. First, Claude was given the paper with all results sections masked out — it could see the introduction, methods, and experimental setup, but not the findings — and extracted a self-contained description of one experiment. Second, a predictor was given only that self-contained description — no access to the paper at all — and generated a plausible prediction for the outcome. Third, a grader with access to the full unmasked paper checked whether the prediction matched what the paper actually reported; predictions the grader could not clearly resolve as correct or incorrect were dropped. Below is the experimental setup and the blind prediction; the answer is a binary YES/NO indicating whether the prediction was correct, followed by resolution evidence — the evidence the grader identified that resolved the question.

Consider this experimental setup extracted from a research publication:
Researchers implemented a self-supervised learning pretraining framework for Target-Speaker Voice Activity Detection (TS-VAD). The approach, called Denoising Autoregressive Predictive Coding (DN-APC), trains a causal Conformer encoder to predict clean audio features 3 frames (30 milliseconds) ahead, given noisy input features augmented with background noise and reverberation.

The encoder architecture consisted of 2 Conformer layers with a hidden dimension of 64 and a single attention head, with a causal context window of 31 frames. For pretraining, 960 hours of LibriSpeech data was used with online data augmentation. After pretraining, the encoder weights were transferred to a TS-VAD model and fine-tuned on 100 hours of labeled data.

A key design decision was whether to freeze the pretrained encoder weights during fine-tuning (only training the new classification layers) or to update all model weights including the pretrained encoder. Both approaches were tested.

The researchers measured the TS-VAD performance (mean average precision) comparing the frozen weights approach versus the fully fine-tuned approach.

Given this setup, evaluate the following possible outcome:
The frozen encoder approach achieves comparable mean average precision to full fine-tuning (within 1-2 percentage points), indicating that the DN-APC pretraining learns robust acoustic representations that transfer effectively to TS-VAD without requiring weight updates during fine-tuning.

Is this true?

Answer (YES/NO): NO